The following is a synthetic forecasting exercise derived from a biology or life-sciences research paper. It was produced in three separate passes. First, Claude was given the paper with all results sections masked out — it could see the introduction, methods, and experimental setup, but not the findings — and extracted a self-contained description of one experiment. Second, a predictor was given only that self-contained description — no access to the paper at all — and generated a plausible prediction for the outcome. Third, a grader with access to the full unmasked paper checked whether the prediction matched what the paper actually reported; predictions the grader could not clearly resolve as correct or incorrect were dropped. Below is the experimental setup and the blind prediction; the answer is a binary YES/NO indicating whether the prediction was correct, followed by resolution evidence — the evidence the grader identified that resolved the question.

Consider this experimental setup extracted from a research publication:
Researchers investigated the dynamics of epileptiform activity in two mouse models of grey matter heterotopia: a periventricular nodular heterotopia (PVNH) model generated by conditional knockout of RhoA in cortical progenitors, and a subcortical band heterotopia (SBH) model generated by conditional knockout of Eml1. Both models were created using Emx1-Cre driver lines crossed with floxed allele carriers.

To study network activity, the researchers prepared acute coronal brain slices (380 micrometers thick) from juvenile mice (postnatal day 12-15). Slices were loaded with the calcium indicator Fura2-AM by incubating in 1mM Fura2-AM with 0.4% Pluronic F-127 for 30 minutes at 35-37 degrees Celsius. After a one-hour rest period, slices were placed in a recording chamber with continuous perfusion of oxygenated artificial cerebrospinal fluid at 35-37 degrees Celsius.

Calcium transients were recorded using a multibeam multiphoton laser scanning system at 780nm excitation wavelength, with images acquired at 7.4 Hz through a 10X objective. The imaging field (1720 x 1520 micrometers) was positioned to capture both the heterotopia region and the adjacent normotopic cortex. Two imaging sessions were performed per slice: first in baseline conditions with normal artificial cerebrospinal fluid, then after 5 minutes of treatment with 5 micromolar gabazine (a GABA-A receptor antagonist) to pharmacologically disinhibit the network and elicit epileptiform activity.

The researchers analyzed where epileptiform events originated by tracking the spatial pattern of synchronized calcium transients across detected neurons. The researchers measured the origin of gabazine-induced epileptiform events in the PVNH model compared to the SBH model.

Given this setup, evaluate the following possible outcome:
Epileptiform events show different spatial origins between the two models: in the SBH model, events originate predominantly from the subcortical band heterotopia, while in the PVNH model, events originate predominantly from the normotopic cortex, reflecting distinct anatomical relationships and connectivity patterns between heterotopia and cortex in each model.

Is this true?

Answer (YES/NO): NO